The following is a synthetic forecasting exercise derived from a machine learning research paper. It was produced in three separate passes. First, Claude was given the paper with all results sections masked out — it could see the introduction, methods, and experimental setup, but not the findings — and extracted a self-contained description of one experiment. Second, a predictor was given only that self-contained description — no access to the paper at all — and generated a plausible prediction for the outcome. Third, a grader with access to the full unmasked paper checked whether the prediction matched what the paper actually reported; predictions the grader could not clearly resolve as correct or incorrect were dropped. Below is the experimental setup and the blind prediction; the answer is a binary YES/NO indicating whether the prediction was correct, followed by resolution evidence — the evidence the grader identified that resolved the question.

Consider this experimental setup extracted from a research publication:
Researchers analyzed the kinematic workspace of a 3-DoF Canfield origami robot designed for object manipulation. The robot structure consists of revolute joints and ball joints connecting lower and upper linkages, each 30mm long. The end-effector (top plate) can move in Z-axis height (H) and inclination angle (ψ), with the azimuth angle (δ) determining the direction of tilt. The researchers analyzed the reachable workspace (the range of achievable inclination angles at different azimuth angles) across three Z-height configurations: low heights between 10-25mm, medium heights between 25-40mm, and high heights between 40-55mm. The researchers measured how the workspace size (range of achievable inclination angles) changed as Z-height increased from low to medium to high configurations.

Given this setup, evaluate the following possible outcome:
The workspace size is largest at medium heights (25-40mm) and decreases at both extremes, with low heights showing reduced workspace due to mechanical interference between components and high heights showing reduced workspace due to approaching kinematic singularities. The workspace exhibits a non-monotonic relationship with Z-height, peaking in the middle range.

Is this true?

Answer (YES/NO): YES